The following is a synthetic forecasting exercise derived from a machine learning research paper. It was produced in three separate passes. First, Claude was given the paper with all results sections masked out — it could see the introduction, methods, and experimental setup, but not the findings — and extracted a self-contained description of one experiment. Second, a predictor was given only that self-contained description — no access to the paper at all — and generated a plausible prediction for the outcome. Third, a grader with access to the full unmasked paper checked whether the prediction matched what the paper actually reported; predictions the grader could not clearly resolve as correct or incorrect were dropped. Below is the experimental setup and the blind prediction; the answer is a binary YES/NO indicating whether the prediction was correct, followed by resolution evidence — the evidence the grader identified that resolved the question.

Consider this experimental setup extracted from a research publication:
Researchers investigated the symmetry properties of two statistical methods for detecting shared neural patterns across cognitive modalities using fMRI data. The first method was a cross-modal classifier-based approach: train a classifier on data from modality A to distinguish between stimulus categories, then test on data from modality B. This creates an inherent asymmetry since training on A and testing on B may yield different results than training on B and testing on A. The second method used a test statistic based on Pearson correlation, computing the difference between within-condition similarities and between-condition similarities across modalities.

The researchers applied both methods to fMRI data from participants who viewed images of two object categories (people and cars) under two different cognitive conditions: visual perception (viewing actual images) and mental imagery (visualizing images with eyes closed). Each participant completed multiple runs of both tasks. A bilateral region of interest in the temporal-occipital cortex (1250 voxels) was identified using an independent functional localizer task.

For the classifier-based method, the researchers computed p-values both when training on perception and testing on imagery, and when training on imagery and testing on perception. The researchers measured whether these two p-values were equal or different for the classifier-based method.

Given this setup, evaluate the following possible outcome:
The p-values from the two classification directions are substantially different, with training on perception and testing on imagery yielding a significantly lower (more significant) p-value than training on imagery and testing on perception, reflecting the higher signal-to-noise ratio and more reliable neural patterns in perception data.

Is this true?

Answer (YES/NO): NO